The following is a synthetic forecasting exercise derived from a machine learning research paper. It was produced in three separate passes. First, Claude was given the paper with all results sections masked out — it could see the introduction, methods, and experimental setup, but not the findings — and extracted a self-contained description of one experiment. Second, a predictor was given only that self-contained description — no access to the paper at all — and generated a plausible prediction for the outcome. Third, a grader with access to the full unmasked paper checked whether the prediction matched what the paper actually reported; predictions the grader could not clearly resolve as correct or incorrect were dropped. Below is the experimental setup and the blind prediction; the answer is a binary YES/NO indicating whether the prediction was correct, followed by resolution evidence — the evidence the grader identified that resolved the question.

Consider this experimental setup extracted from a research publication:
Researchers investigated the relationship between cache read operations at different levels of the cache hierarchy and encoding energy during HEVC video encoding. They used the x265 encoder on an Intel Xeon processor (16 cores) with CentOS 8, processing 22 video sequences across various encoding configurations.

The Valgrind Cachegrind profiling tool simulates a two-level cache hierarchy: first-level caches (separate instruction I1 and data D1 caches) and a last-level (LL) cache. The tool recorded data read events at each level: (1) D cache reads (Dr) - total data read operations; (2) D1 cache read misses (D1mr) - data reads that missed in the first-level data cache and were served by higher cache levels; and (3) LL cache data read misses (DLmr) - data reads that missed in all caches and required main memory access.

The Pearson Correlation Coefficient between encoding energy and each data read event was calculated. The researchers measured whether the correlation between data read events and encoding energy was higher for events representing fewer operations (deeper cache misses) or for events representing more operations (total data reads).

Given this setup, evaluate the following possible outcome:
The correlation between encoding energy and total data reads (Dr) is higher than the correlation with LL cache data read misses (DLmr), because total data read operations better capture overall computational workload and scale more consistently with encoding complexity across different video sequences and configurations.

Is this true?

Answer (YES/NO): YES